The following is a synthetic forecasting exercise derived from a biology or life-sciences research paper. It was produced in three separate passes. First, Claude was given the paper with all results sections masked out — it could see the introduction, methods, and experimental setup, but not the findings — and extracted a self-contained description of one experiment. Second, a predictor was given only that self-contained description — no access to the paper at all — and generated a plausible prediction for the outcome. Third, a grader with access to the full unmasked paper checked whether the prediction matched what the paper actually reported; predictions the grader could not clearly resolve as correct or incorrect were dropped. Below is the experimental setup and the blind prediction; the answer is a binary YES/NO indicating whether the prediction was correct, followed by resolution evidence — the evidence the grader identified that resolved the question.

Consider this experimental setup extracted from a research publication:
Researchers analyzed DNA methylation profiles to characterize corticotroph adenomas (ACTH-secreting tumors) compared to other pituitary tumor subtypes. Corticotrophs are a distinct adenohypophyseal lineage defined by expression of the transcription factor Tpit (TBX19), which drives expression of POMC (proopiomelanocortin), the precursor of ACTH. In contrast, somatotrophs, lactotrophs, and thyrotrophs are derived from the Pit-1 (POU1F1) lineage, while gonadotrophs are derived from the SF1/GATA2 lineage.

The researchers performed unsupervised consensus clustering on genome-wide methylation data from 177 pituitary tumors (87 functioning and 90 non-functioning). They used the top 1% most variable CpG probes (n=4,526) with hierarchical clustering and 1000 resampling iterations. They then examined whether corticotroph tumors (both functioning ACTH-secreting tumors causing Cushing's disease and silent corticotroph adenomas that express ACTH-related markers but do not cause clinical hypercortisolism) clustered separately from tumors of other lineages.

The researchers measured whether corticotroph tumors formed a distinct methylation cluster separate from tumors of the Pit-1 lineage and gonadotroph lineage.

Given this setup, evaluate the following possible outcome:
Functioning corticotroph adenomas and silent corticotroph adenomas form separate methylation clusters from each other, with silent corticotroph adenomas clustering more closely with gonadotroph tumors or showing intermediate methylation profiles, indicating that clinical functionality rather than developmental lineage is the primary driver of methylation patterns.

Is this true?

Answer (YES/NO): NO